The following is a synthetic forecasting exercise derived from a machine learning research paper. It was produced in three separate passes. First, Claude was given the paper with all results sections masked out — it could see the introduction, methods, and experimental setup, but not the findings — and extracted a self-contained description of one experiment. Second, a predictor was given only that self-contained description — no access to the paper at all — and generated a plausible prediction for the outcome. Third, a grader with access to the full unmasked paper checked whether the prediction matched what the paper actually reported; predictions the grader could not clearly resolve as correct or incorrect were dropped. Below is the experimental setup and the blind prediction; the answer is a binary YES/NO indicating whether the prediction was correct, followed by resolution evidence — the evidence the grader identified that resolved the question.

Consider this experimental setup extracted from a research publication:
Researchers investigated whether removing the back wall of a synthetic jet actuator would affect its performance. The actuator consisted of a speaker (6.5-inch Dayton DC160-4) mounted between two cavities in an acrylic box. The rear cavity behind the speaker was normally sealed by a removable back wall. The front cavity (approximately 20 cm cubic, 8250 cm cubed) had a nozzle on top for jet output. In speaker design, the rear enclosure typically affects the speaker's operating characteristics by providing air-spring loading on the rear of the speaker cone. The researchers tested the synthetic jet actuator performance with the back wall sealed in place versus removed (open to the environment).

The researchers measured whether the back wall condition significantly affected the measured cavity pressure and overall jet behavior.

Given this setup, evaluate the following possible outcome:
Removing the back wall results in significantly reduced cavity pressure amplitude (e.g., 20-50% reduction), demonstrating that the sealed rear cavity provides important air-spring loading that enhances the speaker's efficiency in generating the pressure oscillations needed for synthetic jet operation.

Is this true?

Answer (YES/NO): NO